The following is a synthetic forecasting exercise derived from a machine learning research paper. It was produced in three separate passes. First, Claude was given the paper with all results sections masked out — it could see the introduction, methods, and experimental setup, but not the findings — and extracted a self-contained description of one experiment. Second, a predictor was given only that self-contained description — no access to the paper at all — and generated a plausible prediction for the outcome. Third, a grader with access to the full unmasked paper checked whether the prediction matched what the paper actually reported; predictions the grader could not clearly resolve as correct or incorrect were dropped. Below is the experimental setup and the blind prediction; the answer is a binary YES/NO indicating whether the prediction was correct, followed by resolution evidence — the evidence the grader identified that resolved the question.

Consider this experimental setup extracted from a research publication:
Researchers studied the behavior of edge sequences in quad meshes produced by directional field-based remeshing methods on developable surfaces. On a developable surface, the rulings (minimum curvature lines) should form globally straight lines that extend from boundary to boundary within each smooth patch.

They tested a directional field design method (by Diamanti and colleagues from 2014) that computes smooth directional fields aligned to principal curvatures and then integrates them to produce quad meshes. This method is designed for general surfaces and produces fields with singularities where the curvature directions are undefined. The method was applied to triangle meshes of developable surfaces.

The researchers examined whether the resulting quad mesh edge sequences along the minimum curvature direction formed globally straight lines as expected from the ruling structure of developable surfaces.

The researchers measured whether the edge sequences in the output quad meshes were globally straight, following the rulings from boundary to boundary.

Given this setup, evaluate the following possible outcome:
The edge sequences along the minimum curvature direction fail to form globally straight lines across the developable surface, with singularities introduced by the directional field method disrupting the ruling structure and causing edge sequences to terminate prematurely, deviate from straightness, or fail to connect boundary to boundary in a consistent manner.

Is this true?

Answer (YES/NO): YES